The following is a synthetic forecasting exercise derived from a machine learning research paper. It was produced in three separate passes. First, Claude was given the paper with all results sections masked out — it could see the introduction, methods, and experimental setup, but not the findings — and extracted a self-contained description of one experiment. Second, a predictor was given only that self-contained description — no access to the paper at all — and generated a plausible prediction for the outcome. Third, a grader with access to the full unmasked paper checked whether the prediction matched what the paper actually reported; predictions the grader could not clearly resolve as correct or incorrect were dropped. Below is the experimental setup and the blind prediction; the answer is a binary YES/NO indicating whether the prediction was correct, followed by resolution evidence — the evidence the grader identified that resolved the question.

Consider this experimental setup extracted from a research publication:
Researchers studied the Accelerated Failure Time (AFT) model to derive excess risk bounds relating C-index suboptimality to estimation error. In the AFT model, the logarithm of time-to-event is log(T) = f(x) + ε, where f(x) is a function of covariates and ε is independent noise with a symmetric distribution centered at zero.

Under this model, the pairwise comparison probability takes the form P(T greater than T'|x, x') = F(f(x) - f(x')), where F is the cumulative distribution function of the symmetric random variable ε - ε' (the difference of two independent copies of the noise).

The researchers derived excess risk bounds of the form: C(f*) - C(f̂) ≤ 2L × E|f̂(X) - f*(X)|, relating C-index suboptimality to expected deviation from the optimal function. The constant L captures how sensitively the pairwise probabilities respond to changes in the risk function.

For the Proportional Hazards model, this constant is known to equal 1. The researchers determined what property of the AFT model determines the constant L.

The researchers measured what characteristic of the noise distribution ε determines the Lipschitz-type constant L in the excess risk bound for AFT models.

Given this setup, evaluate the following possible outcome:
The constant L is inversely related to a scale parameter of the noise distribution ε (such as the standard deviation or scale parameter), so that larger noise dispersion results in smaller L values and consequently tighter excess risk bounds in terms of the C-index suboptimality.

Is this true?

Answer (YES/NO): NO